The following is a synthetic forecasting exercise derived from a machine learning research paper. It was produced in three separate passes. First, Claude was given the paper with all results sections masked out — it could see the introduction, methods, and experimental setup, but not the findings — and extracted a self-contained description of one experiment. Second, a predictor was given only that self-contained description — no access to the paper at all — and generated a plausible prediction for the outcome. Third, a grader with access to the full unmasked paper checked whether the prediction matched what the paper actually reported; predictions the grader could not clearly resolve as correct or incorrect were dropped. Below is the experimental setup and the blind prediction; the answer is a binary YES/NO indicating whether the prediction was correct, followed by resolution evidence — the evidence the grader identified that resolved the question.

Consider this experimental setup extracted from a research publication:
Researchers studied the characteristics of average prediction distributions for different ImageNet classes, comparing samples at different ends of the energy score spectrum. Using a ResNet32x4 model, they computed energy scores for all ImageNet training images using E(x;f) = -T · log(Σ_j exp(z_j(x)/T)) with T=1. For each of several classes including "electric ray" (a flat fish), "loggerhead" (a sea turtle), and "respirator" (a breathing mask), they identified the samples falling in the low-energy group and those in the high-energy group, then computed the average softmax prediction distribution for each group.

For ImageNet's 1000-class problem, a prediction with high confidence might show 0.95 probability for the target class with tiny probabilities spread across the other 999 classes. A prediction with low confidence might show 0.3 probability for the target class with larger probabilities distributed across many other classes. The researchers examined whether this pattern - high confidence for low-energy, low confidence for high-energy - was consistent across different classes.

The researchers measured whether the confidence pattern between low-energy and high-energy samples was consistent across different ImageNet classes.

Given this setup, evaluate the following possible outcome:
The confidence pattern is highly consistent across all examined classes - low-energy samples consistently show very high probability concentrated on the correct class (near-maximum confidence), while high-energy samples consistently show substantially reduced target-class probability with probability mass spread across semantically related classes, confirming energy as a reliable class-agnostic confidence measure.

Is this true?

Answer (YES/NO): NO